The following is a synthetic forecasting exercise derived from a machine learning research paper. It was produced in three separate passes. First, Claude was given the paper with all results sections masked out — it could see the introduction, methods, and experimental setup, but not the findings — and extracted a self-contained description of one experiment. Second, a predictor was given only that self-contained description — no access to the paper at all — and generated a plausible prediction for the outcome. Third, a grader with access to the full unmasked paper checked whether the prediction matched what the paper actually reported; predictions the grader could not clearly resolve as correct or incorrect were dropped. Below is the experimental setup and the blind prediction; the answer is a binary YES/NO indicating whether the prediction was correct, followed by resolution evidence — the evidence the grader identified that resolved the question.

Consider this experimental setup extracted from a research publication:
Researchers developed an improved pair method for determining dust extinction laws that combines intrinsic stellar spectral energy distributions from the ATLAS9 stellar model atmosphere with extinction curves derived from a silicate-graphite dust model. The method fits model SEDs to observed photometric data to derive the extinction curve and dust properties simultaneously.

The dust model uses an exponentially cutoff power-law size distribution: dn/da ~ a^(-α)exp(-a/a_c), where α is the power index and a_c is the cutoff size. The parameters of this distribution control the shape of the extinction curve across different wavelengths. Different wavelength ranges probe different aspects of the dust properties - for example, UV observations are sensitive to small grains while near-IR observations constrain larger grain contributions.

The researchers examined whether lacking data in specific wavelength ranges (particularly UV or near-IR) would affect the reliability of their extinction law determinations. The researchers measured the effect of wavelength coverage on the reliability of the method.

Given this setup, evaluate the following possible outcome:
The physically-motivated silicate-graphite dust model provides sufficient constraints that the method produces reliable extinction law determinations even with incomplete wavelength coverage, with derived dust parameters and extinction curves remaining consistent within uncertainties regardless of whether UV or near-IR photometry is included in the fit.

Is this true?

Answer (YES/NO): NO